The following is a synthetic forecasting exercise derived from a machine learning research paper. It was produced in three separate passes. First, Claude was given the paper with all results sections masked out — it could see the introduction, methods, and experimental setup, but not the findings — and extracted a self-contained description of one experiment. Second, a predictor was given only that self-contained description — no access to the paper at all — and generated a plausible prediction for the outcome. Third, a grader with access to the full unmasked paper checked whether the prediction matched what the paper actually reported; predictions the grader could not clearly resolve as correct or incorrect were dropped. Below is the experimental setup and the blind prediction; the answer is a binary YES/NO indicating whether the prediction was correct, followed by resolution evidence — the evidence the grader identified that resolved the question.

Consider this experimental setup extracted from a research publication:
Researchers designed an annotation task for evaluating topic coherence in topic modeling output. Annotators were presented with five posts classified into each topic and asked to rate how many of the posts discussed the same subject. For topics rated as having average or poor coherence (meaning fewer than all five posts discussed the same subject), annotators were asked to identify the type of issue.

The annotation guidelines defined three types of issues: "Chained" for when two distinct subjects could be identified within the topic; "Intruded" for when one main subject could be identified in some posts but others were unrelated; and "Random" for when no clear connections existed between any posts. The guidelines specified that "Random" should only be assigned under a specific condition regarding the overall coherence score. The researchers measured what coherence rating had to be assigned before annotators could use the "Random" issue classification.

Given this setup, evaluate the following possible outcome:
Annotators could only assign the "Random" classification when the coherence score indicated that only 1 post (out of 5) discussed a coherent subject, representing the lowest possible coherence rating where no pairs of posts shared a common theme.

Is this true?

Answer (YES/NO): NO